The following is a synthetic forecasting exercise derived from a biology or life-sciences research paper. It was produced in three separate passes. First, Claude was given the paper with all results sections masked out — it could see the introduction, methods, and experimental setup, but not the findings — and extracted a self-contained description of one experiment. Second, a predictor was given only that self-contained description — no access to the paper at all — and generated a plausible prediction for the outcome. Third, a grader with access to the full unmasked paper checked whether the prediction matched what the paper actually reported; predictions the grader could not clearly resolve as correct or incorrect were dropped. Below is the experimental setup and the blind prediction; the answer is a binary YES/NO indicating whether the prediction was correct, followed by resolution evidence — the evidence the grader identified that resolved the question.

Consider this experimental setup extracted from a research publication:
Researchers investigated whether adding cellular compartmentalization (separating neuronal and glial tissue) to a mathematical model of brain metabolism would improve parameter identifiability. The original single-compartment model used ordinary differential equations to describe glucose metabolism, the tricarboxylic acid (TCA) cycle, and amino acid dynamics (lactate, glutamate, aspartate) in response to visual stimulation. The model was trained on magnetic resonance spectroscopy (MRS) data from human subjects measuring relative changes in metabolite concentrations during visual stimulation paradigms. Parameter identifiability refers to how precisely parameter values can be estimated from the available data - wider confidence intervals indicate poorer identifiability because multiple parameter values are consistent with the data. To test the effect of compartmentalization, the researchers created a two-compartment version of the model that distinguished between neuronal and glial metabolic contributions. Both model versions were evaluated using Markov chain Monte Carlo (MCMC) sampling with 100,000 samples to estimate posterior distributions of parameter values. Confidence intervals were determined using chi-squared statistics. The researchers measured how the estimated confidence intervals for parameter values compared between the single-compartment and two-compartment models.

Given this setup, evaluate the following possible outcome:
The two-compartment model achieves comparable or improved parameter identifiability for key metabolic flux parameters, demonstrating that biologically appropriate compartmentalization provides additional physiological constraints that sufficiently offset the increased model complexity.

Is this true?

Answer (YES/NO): NO